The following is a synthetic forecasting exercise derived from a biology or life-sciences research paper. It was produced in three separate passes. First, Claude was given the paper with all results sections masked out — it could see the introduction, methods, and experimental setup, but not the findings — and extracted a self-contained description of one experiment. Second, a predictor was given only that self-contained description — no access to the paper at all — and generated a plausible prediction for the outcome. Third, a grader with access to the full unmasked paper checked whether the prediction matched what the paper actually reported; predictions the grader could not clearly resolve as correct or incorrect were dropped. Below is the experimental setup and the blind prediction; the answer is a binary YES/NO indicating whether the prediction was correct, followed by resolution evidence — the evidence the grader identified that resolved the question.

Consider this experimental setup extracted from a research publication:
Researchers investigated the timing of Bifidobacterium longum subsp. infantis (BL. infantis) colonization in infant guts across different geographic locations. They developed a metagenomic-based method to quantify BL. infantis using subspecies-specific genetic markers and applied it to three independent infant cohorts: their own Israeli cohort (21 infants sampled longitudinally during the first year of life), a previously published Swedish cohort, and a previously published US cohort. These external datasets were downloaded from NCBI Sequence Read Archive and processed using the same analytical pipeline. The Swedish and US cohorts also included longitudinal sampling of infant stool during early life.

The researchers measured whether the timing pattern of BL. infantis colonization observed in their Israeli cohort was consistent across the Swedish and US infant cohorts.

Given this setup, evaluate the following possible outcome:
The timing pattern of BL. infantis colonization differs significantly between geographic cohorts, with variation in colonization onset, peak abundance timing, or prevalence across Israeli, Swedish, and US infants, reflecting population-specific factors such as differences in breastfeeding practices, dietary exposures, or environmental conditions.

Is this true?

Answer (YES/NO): NO